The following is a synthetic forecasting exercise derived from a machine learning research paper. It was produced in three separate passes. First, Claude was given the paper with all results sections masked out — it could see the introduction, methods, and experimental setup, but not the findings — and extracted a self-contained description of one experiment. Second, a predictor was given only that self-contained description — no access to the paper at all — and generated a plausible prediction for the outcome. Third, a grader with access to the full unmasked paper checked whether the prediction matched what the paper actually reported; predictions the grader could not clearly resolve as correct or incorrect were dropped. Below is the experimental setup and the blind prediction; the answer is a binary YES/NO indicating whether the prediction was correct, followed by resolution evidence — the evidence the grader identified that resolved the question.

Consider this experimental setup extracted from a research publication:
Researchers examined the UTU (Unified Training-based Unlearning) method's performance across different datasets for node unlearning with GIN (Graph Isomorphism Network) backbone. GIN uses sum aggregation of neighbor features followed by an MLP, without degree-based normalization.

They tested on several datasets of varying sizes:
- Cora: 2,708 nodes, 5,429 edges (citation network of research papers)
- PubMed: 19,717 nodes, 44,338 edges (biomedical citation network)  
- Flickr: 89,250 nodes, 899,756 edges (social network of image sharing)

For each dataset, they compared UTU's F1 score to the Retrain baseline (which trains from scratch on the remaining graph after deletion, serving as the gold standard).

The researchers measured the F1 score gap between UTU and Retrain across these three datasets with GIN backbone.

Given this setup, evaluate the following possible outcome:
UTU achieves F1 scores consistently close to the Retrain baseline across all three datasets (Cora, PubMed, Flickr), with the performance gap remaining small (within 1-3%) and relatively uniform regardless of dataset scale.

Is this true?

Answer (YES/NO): NO